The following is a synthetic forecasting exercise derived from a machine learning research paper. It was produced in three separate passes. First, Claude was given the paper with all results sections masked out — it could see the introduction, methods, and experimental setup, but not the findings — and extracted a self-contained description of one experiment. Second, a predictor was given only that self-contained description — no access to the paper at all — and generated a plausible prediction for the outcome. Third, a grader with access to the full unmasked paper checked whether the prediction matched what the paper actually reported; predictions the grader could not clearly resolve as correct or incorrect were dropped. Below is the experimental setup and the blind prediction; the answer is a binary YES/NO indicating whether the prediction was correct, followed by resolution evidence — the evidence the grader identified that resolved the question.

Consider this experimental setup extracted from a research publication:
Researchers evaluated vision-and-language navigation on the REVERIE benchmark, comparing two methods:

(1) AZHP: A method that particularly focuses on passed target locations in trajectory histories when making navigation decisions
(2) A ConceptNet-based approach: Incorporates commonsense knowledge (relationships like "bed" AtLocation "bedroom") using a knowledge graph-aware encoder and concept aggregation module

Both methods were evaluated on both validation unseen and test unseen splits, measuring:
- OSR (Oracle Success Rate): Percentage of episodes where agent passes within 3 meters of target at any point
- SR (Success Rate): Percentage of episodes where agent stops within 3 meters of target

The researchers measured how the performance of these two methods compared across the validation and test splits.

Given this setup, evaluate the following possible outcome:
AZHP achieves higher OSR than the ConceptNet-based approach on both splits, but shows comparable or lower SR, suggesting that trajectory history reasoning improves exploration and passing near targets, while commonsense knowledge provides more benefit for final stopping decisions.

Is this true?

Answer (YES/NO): NO